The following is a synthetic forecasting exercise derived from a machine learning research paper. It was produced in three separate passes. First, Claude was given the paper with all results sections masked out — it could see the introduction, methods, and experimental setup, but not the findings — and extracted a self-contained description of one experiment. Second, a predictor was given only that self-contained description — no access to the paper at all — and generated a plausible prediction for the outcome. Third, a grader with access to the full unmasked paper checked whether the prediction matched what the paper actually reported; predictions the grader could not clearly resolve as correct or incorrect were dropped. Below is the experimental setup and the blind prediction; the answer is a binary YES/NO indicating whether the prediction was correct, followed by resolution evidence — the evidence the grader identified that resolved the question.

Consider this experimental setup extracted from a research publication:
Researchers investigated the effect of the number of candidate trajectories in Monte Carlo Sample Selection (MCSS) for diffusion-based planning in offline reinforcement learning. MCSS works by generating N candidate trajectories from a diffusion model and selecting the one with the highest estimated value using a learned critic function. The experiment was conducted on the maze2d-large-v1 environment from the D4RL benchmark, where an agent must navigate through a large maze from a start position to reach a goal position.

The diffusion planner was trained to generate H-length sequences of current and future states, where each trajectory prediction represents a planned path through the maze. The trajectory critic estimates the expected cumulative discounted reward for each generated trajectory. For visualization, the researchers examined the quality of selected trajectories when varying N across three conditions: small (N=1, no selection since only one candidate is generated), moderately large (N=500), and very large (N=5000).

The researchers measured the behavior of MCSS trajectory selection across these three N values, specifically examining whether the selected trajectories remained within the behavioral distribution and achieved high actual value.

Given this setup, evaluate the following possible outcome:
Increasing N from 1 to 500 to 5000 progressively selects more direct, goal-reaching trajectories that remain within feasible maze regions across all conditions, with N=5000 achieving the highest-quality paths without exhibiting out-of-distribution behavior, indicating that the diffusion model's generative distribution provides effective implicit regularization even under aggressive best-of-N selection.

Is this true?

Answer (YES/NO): NO